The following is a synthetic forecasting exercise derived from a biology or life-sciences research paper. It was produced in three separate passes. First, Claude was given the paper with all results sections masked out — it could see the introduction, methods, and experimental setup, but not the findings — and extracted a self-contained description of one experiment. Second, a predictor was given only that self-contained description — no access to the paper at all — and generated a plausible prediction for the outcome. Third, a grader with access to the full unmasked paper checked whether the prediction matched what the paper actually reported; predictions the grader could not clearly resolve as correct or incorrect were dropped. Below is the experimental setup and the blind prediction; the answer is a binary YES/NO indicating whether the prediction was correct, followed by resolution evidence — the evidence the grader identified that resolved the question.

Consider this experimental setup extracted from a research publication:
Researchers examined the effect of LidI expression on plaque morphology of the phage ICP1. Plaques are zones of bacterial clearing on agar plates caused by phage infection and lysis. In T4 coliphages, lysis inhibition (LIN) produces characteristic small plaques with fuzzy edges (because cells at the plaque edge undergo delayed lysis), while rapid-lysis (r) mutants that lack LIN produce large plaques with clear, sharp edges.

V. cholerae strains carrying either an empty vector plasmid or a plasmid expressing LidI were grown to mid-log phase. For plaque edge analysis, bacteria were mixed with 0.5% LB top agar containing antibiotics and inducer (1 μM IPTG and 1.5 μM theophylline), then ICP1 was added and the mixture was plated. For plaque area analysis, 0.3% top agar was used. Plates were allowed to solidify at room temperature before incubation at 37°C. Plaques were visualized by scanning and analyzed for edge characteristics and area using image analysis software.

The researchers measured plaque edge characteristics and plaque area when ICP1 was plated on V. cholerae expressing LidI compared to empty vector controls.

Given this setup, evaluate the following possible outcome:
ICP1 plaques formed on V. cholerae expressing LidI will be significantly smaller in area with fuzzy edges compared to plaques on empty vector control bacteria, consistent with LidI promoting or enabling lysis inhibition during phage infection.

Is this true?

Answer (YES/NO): NO